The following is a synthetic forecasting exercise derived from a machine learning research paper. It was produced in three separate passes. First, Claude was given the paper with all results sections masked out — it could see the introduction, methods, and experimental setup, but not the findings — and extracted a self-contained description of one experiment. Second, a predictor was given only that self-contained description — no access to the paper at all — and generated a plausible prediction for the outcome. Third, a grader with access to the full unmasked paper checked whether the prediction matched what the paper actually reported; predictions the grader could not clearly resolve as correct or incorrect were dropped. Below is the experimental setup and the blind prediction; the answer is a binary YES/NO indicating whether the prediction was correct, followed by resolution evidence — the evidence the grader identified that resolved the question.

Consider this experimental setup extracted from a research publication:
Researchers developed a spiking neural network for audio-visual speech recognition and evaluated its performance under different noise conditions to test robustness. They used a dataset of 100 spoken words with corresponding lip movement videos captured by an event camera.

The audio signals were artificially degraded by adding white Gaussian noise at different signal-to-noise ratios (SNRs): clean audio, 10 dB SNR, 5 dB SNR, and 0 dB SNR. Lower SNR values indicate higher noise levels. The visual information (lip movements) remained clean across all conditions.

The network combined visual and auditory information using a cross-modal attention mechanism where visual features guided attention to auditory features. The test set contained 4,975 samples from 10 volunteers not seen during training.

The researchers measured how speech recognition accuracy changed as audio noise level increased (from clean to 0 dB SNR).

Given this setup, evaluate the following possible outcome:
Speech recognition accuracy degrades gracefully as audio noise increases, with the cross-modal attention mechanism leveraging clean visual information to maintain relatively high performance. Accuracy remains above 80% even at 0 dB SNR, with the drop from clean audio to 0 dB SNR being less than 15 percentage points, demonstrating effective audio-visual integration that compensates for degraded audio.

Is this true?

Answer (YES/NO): YES